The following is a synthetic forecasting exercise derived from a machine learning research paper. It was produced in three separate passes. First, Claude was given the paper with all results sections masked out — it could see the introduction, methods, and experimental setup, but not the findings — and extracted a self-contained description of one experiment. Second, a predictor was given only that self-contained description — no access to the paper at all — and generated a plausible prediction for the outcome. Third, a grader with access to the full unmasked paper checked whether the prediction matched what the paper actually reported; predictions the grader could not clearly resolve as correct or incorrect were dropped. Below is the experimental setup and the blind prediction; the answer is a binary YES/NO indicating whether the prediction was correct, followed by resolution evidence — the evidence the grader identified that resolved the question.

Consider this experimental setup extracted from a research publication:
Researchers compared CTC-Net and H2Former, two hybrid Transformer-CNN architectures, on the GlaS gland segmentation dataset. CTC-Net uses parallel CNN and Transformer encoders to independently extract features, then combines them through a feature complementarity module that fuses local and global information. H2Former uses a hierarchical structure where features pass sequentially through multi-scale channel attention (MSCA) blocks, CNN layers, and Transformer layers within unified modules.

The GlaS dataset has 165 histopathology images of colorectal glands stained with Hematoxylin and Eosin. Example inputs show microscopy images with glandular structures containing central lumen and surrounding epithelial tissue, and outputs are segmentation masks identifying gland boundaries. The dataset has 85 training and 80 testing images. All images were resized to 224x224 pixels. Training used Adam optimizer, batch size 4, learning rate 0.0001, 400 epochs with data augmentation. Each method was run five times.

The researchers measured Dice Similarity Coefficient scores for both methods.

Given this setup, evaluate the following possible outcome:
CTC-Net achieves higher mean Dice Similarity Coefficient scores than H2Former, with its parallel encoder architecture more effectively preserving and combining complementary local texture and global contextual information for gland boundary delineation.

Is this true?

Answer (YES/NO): NO